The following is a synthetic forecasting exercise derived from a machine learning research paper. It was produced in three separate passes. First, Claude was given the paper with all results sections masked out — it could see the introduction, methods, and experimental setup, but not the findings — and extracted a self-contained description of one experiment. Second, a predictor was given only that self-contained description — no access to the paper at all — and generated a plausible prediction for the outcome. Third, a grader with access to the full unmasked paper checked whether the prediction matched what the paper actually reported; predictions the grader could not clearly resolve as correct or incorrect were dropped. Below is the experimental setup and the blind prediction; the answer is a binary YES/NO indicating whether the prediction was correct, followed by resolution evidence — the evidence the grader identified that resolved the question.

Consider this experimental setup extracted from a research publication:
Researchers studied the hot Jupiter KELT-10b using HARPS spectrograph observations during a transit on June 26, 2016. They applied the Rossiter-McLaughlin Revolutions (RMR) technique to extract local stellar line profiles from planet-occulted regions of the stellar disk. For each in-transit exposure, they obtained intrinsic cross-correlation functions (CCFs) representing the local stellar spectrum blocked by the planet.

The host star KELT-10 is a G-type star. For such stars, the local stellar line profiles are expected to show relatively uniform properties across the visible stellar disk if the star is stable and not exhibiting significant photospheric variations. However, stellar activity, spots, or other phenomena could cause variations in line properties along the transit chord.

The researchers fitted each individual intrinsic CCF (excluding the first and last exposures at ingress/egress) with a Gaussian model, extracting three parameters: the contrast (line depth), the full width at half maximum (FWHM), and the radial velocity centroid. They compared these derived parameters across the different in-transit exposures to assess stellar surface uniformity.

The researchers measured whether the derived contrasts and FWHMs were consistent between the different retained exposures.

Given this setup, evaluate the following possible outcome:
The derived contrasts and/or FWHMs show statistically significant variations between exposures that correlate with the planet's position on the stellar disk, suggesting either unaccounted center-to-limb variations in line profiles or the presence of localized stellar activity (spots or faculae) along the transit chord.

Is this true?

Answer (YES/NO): NO